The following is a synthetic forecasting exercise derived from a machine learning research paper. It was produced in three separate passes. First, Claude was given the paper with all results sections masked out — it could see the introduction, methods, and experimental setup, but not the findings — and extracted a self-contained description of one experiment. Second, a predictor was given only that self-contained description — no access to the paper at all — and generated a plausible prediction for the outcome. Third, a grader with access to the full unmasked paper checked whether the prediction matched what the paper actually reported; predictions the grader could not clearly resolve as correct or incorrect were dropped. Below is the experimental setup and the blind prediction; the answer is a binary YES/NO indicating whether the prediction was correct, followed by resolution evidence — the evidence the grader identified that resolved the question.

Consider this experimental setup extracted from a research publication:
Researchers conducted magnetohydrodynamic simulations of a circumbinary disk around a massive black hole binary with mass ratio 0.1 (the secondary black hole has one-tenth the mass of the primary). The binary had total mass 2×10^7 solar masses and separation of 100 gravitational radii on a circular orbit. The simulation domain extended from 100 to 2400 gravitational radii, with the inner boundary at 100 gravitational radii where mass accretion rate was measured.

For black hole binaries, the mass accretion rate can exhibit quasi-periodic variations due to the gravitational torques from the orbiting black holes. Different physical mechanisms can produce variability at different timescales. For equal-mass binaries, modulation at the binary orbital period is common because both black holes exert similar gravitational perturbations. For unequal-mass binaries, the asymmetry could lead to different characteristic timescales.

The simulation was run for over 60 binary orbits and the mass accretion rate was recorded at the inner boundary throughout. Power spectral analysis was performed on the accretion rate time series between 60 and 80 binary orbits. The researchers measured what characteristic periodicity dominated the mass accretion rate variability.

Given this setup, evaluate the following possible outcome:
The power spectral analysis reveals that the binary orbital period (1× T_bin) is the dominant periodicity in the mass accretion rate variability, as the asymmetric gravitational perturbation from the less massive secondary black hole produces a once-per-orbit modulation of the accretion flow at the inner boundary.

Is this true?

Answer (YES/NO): NO